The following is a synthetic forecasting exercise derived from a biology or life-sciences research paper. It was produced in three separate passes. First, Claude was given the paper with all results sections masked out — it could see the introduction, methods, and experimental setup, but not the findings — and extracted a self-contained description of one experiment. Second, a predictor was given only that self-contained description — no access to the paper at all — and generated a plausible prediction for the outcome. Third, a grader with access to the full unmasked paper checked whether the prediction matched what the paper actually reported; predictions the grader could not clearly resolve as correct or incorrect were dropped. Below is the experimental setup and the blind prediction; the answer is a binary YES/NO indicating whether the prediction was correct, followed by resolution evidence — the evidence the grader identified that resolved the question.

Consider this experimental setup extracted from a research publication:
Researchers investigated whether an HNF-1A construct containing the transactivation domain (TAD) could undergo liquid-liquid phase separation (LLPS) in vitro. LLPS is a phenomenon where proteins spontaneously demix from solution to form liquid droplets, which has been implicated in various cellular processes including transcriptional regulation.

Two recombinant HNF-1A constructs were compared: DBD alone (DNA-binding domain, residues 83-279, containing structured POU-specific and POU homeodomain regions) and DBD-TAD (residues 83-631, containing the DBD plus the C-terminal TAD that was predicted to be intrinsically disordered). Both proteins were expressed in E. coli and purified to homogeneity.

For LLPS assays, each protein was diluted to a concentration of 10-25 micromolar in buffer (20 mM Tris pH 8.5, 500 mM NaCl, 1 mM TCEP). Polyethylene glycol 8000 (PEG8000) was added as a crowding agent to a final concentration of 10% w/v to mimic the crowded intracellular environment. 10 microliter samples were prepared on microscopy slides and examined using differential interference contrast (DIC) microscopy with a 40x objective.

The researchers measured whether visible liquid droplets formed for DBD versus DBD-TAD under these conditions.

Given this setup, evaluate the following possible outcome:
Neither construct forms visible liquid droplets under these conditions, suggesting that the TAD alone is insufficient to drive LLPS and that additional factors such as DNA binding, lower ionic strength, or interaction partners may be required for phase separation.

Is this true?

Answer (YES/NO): NO